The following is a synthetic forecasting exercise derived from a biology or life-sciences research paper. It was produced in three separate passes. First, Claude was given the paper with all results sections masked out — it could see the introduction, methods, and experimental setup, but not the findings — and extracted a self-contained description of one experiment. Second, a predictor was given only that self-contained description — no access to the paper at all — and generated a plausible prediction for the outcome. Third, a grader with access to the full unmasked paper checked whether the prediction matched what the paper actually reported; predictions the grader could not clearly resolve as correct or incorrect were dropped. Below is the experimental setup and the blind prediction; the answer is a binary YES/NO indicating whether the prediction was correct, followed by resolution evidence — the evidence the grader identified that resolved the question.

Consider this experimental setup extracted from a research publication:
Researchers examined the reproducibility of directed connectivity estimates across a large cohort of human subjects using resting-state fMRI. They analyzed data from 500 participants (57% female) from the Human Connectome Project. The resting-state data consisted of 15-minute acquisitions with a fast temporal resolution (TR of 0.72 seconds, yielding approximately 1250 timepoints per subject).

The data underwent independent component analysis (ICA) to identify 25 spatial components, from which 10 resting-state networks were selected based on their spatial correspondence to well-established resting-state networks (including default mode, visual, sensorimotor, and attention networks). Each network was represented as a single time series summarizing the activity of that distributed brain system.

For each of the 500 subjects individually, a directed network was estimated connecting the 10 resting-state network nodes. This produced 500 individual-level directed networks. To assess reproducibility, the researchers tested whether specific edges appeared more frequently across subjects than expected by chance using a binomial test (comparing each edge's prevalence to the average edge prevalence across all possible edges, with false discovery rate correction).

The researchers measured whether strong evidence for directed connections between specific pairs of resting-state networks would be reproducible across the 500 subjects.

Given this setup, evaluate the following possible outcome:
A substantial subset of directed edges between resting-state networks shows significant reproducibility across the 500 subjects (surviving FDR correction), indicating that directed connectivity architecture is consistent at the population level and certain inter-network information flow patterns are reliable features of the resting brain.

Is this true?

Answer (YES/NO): YES